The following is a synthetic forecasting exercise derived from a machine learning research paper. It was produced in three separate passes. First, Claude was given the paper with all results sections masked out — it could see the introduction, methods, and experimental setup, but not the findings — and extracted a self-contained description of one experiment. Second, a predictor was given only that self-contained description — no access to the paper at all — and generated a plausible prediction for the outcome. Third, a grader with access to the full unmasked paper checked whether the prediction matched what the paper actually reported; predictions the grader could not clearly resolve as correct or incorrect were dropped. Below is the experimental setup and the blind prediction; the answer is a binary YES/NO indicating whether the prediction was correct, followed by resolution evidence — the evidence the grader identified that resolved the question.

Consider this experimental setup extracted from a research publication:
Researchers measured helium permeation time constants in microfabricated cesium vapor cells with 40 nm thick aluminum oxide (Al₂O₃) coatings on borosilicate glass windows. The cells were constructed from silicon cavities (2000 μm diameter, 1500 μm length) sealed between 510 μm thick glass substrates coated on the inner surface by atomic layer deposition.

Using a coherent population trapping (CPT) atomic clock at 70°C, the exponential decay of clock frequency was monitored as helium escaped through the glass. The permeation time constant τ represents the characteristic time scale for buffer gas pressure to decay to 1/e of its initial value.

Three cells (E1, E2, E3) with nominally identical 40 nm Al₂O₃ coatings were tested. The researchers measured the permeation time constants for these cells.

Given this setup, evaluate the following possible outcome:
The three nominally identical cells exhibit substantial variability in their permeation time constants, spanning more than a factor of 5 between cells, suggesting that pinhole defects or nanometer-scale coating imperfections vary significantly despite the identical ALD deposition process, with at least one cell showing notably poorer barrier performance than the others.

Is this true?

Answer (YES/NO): NO